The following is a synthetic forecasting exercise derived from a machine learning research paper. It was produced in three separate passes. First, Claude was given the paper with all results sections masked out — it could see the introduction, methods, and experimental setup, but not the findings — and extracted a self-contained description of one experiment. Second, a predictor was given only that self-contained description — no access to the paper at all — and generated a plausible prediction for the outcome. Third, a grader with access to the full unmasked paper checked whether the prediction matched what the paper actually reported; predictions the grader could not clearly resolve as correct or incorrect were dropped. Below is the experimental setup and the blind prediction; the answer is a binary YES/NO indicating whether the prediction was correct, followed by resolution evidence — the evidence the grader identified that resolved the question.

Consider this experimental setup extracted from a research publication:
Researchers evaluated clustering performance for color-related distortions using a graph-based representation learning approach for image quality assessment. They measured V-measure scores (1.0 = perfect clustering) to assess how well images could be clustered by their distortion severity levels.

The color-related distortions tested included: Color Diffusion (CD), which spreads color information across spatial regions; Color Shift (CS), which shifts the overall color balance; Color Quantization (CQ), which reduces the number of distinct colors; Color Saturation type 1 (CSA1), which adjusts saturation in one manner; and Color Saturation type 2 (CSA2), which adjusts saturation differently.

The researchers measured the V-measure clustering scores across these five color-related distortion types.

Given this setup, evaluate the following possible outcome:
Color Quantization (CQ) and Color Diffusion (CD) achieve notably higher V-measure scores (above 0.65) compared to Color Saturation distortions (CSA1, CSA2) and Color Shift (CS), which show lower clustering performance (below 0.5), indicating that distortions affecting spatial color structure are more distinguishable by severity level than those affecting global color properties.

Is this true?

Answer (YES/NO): NO